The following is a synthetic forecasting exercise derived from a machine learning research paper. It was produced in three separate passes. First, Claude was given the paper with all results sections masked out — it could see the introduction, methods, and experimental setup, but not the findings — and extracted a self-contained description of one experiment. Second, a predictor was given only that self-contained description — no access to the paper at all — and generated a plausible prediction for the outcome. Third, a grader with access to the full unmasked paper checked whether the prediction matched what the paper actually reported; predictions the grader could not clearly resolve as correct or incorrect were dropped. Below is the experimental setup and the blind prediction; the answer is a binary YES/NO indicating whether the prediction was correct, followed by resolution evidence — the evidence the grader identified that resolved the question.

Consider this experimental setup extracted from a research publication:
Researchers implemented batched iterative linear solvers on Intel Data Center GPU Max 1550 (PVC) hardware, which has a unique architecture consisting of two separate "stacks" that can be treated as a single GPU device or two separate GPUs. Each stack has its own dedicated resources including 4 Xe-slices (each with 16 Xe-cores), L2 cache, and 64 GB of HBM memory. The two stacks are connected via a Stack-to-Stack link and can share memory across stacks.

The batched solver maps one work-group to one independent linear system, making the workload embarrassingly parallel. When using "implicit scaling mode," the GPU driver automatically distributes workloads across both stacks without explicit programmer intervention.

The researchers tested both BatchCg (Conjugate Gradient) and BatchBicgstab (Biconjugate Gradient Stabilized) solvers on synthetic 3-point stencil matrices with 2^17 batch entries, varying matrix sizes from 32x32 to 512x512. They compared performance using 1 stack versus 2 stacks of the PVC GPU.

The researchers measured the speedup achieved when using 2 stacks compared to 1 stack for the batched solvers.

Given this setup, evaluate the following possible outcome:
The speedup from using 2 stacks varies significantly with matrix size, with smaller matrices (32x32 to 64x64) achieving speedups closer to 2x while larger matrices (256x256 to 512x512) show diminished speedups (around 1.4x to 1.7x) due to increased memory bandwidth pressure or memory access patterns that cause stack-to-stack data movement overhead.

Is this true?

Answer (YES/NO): NO